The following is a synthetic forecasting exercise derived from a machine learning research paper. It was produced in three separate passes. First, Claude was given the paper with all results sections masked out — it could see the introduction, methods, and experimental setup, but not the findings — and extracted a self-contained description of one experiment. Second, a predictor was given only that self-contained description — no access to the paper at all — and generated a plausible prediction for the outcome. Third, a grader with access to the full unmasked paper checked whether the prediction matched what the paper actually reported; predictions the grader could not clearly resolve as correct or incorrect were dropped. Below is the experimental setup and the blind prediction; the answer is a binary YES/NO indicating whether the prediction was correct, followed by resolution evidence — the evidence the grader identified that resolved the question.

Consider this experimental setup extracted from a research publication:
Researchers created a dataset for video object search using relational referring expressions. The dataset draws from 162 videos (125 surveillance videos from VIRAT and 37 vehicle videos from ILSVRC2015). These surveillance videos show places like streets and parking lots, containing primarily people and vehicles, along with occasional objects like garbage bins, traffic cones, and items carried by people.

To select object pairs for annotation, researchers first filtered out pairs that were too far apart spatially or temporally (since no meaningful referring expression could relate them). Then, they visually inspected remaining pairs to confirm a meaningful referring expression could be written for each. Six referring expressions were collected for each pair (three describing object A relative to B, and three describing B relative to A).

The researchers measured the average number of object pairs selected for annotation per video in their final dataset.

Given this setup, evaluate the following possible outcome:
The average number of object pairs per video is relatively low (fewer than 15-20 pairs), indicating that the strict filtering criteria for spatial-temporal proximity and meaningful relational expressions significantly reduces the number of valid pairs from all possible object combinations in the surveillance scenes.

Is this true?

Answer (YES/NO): NO